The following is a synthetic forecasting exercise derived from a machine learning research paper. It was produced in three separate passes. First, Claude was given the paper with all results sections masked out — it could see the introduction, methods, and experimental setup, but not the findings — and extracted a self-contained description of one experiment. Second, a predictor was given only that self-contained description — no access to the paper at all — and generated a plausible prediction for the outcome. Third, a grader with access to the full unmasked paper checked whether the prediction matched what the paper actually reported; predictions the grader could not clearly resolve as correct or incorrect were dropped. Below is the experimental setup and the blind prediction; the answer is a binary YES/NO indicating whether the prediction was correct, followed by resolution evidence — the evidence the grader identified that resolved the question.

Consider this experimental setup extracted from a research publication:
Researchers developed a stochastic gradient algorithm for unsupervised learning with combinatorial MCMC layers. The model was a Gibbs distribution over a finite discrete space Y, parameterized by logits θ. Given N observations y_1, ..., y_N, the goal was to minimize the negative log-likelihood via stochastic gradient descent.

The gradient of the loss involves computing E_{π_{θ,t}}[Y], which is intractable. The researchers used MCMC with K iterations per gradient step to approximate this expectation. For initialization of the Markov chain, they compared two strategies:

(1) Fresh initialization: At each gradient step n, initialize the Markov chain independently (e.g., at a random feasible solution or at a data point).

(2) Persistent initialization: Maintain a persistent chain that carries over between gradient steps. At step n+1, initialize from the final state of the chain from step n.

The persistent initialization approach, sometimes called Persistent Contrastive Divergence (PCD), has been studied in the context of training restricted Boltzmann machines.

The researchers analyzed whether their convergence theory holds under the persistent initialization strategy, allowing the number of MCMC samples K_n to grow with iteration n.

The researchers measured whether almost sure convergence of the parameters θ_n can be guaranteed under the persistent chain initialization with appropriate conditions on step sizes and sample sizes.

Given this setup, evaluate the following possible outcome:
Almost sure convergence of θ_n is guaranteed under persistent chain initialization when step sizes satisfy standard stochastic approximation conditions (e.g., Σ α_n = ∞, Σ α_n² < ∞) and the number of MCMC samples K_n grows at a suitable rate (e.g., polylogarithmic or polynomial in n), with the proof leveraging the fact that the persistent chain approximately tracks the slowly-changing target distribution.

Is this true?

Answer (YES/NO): NO